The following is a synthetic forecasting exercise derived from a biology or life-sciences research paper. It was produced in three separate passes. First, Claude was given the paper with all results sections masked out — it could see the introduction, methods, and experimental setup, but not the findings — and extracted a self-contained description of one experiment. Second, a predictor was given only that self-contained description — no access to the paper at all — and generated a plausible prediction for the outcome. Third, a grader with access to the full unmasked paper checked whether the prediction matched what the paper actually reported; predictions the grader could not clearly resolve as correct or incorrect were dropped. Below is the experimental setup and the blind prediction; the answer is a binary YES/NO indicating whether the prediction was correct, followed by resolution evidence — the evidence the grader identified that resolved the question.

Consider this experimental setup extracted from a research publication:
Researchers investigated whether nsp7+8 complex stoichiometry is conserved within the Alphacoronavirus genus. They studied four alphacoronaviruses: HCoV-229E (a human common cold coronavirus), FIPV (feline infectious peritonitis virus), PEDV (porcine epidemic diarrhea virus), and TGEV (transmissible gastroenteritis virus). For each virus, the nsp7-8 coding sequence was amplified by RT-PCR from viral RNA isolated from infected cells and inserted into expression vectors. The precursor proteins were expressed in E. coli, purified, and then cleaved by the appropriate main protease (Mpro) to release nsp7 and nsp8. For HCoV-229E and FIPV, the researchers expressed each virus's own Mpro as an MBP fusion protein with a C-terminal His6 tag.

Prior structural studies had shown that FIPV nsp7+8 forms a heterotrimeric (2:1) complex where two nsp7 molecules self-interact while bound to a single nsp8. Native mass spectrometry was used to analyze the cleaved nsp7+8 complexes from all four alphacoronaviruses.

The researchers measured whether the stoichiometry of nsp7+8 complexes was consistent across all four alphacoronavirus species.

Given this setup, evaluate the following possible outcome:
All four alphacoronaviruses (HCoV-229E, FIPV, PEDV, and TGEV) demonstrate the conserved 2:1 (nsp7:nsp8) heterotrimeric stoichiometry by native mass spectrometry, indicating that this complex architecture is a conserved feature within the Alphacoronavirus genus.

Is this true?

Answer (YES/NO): NO